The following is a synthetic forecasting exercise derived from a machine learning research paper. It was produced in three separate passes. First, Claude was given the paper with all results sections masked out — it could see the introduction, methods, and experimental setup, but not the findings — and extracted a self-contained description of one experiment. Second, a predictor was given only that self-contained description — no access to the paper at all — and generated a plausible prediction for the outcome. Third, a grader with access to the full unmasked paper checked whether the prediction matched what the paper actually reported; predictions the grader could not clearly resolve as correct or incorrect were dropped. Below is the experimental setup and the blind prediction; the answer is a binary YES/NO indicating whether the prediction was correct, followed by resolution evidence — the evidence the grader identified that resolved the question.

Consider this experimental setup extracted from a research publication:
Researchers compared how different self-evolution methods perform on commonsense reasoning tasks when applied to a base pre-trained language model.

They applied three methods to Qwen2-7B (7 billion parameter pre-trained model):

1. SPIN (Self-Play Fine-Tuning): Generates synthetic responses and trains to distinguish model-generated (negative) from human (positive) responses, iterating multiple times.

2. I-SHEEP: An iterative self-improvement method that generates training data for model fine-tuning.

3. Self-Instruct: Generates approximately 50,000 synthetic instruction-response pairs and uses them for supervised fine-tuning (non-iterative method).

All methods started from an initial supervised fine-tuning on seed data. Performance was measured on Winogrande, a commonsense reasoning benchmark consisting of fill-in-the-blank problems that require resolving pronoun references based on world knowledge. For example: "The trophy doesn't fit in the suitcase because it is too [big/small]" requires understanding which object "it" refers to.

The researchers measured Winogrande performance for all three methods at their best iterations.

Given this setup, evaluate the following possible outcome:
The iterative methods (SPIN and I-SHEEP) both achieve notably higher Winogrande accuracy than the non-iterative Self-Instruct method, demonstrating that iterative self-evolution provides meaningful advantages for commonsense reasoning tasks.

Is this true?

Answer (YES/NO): NO